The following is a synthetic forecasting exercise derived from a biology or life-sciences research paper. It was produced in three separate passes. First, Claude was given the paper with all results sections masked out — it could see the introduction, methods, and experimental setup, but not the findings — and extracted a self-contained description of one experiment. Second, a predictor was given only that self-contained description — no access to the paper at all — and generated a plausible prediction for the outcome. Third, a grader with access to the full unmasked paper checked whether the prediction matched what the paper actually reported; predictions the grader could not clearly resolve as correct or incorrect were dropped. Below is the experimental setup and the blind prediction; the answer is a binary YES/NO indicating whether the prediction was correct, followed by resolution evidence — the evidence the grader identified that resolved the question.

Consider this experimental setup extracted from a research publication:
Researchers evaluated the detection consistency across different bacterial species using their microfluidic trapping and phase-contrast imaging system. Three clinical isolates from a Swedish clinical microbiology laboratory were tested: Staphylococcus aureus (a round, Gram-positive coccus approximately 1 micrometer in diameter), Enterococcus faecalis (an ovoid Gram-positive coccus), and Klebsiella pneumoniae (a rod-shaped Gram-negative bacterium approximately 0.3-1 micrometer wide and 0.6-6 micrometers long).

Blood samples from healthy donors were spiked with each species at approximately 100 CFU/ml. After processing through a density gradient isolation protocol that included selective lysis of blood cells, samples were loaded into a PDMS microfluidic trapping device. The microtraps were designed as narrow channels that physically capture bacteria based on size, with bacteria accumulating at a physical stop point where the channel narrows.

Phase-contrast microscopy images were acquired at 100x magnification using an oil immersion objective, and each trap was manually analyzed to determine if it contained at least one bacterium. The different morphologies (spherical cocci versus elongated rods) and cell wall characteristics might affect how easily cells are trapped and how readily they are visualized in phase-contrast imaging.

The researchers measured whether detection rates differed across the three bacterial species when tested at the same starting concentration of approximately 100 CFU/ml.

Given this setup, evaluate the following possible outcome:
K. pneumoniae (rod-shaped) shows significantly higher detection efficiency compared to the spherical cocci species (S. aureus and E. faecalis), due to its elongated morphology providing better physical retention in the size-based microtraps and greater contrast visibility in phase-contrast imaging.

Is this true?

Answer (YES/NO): NO